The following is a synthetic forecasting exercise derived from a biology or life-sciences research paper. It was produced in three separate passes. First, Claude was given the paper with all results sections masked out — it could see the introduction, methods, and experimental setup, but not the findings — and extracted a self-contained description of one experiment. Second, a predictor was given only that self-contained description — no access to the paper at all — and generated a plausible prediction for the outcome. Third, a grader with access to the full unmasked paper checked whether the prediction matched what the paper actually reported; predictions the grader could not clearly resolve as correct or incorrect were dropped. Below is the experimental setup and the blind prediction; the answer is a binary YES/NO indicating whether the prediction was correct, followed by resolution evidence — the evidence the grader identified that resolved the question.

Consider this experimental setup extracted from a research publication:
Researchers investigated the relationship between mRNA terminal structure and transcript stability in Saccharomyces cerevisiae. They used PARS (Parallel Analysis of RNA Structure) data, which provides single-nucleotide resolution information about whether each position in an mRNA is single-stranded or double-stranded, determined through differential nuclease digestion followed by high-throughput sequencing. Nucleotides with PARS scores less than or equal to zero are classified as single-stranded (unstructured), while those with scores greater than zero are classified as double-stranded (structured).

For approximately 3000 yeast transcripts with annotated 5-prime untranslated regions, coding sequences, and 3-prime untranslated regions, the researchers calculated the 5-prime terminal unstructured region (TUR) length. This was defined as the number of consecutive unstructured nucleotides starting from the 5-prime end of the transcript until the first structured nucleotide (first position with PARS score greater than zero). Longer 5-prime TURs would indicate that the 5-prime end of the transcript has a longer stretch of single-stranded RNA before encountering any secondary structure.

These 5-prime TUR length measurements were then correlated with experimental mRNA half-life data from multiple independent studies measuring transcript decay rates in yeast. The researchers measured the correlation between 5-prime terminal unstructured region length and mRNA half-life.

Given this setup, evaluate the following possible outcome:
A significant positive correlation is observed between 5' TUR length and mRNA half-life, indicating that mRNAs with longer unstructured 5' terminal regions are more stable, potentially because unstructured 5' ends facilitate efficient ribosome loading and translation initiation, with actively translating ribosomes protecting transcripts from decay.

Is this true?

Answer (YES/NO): NO